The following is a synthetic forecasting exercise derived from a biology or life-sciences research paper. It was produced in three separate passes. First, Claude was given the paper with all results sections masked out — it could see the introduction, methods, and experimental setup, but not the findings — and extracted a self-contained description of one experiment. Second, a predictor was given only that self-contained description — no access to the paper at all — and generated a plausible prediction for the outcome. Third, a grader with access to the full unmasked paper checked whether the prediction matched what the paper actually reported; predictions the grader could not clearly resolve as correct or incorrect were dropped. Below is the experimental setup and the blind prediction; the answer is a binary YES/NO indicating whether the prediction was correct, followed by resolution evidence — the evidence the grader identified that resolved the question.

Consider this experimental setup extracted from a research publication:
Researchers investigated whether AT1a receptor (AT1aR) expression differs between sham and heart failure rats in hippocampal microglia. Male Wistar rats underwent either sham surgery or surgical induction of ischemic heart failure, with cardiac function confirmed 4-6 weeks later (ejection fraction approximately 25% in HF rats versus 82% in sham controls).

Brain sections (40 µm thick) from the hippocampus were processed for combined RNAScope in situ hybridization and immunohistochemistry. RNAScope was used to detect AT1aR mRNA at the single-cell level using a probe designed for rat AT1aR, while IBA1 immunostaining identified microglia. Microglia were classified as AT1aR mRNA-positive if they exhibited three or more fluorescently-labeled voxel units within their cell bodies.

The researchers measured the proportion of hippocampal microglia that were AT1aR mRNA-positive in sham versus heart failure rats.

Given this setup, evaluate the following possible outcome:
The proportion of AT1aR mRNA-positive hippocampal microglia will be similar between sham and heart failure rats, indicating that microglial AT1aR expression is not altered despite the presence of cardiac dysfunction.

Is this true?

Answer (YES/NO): NO